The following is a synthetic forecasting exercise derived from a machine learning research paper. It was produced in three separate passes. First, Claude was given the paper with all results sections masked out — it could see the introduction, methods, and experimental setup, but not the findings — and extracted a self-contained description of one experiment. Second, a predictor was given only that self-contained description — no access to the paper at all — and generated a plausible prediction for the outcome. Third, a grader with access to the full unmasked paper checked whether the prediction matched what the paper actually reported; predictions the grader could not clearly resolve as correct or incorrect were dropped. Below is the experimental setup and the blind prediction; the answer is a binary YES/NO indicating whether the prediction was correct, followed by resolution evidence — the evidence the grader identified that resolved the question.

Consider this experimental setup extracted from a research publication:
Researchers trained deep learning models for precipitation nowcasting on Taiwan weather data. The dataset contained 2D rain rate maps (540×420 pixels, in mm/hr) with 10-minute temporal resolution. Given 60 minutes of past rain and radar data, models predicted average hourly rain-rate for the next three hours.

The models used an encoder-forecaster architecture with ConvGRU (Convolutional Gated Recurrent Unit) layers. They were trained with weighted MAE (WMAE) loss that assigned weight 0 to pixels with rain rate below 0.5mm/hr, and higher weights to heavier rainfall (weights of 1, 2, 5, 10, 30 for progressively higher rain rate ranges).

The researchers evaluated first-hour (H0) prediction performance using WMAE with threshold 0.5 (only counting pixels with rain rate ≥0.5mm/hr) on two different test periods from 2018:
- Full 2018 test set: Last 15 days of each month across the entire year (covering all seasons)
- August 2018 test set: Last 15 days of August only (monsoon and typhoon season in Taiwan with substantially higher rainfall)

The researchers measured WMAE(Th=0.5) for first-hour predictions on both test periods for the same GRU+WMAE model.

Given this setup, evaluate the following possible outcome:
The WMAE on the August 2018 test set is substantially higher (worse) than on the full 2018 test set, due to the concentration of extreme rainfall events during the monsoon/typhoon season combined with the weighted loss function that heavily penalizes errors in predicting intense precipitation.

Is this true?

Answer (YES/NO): YES